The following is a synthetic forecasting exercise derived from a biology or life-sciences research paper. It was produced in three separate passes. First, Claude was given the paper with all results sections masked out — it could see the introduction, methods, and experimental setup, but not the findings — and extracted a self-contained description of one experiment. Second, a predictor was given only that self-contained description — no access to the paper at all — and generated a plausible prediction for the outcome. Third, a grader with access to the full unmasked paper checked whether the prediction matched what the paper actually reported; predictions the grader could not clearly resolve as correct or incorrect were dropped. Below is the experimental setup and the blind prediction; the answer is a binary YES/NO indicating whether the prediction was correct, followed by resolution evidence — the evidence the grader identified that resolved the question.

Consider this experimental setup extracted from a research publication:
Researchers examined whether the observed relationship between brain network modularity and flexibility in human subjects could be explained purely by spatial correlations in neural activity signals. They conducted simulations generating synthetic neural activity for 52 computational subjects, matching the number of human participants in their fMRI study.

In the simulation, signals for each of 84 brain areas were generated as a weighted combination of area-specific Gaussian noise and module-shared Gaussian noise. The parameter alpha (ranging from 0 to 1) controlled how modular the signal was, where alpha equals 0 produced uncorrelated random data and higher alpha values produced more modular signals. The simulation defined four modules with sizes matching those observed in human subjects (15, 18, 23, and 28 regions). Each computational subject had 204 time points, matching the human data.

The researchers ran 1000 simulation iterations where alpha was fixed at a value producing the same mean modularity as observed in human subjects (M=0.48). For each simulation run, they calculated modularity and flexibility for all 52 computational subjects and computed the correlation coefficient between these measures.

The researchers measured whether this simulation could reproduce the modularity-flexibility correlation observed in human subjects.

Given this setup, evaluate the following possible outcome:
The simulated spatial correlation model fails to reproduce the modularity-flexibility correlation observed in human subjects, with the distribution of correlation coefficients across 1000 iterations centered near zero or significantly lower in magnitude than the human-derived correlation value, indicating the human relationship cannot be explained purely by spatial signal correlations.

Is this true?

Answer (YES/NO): YES